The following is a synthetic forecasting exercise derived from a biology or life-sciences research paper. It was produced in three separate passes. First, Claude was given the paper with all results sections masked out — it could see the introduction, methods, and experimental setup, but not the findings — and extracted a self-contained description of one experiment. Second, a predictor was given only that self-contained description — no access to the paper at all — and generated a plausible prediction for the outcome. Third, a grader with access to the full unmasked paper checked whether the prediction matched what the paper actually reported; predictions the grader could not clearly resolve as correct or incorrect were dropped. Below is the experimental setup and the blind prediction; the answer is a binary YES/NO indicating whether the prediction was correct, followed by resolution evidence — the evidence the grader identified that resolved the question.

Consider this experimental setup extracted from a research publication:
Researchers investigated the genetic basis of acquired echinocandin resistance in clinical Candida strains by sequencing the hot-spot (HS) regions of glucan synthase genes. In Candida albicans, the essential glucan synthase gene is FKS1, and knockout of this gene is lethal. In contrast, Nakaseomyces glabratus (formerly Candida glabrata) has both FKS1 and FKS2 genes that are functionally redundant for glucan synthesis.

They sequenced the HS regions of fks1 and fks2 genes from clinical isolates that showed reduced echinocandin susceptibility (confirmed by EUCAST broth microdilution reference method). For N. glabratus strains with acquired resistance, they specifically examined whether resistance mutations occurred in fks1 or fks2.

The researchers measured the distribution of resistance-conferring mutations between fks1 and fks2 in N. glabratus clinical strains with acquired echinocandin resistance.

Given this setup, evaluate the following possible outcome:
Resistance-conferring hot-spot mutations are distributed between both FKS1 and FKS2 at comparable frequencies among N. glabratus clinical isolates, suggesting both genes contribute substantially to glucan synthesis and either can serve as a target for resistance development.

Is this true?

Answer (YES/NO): NO